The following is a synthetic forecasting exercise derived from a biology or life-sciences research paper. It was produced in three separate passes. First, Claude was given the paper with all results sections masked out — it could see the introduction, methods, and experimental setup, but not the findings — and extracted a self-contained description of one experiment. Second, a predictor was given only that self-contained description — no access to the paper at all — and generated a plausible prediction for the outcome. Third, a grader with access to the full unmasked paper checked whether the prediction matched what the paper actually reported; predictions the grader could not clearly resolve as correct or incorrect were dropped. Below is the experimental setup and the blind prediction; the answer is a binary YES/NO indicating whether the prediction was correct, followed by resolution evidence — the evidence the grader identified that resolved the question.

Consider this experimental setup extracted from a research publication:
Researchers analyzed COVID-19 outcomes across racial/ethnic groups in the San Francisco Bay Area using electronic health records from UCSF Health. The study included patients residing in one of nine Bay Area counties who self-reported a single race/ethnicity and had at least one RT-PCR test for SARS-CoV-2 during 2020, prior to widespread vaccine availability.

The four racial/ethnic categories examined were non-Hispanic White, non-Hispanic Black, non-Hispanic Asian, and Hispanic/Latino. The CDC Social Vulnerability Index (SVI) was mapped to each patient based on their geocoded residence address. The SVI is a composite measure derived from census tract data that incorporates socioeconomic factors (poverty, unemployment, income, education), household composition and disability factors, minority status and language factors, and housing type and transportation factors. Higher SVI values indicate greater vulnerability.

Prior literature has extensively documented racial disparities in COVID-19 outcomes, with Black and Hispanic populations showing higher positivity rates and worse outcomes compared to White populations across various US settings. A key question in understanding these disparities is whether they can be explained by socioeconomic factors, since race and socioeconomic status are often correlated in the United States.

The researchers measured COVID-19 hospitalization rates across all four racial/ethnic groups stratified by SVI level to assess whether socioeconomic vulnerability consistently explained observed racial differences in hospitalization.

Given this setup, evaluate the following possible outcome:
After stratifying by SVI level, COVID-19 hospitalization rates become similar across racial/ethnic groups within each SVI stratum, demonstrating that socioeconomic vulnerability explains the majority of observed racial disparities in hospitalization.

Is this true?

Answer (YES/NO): NO